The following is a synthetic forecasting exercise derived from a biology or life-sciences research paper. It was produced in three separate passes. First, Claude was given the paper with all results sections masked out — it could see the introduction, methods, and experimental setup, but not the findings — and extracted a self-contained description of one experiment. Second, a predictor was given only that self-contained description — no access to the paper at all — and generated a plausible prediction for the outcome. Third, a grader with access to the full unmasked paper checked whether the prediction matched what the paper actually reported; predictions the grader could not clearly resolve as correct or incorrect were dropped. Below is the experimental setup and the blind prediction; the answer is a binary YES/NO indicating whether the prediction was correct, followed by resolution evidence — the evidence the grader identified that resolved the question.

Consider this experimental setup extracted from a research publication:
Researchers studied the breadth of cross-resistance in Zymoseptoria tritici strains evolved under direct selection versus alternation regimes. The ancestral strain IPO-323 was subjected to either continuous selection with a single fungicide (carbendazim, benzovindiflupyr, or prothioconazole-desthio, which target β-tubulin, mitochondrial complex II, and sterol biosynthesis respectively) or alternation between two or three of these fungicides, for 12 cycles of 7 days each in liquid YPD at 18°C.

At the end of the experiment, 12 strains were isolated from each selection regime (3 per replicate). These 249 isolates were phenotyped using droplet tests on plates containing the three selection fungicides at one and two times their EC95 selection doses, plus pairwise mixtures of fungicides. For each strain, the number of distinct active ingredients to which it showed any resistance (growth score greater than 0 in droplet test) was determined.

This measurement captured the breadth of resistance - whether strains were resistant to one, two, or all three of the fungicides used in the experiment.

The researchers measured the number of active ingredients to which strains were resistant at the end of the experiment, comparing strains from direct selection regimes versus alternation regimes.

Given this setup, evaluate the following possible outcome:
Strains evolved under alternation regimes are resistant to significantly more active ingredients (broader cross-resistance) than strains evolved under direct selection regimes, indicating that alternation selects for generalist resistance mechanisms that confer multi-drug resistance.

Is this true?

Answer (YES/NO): YES